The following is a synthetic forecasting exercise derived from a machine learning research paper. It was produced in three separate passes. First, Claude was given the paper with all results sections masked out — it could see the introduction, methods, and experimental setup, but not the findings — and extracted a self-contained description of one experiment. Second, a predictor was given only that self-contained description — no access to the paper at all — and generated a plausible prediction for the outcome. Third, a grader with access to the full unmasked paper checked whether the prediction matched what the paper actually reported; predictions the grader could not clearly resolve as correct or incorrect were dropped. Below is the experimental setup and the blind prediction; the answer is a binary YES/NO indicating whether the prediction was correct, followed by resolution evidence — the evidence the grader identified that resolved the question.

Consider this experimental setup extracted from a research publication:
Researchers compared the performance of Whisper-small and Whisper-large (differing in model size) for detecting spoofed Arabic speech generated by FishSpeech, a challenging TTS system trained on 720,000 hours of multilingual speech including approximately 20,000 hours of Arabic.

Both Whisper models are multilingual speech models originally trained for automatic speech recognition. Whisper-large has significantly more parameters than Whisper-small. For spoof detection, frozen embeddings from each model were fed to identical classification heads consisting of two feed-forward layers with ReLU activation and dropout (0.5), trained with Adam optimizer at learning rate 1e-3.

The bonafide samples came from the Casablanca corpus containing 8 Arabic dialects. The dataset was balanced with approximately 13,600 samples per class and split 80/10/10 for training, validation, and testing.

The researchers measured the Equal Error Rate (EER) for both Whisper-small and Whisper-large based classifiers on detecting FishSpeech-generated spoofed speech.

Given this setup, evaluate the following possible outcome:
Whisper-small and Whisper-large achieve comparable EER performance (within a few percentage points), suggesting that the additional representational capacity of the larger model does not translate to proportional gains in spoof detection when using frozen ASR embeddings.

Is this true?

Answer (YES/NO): NO